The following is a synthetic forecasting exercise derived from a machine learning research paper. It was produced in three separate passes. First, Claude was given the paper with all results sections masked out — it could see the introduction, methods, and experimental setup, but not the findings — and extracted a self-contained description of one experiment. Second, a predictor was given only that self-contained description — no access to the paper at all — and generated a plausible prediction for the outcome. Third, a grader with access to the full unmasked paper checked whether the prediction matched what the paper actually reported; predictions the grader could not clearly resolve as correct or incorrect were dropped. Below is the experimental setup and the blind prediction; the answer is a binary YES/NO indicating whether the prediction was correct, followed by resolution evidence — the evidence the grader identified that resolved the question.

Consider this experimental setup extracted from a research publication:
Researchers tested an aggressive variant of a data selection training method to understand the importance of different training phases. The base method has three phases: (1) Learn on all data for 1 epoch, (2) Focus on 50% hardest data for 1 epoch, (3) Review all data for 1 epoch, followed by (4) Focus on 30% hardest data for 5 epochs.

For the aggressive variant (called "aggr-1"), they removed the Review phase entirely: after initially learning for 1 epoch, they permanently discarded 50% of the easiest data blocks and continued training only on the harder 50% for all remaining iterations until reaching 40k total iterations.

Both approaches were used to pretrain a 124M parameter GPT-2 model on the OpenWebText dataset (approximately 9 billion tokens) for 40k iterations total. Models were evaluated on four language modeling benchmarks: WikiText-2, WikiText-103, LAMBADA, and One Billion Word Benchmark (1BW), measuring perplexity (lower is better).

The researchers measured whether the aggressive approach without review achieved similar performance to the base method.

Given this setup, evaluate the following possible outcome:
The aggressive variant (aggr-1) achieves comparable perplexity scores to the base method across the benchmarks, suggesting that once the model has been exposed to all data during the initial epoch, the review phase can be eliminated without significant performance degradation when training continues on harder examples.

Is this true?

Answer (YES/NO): NO